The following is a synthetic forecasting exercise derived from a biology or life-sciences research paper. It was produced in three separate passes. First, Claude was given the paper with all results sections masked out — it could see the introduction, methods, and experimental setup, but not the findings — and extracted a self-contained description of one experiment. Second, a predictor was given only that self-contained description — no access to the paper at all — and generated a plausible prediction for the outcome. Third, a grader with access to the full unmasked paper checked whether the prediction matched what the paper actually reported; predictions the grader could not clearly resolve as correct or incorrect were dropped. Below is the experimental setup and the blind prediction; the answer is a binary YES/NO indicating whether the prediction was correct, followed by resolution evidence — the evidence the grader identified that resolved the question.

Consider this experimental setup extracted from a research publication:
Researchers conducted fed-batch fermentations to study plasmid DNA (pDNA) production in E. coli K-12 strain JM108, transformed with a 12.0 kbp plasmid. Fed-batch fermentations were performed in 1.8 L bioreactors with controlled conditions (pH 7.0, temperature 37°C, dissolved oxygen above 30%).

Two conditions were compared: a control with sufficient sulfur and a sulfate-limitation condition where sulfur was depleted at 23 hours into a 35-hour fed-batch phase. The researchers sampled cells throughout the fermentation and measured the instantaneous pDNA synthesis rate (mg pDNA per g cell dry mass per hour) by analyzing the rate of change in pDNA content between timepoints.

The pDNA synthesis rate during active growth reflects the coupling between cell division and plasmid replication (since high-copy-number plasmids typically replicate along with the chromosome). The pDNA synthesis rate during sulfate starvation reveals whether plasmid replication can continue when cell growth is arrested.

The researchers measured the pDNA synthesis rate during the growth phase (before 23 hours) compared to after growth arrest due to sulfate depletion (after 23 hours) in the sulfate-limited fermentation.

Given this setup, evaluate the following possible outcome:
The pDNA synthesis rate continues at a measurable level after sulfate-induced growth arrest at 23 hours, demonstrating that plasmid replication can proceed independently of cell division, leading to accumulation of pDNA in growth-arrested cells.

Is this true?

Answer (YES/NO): YES